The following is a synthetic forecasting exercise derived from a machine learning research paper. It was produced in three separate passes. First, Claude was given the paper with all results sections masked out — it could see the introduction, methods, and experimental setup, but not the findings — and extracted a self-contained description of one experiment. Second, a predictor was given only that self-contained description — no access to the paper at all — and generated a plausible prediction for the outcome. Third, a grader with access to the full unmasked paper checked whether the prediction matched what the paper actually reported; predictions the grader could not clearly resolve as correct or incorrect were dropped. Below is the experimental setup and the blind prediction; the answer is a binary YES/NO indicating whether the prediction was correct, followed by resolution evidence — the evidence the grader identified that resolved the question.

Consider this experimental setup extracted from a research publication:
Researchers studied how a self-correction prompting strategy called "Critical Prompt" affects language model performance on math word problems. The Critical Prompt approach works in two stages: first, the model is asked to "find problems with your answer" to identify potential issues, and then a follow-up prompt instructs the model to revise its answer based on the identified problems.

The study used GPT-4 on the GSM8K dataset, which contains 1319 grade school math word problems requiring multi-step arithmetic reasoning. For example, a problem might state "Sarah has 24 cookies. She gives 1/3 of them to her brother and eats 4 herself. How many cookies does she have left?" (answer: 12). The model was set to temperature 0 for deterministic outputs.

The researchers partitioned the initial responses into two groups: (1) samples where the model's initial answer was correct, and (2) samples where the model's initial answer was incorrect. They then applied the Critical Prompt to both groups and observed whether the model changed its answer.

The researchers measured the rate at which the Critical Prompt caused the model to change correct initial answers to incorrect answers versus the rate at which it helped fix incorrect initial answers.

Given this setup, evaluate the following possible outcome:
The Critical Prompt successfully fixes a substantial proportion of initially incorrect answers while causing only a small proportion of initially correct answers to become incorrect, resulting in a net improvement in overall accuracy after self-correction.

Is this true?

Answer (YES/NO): NO